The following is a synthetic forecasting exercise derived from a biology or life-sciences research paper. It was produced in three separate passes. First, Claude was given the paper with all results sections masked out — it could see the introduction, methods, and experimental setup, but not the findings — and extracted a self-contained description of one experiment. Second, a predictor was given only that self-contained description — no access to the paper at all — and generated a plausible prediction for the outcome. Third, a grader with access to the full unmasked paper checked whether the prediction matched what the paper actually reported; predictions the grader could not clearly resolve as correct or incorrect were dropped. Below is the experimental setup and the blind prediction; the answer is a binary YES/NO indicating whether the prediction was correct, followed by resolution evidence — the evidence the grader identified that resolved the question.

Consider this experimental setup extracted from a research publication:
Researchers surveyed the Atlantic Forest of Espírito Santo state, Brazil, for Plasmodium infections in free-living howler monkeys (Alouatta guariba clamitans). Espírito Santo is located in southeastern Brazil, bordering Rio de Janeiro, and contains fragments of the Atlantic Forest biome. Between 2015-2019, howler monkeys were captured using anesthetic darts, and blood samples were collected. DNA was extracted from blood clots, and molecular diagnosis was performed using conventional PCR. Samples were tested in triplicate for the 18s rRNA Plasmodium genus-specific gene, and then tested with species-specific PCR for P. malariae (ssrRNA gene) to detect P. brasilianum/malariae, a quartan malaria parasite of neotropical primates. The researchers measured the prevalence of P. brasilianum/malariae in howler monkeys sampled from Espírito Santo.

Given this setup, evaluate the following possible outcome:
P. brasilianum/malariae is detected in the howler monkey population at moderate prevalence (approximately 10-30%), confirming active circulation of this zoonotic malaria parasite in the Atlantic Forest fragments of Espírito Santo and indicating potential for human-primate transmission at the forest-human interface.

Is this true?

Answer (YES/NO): YES